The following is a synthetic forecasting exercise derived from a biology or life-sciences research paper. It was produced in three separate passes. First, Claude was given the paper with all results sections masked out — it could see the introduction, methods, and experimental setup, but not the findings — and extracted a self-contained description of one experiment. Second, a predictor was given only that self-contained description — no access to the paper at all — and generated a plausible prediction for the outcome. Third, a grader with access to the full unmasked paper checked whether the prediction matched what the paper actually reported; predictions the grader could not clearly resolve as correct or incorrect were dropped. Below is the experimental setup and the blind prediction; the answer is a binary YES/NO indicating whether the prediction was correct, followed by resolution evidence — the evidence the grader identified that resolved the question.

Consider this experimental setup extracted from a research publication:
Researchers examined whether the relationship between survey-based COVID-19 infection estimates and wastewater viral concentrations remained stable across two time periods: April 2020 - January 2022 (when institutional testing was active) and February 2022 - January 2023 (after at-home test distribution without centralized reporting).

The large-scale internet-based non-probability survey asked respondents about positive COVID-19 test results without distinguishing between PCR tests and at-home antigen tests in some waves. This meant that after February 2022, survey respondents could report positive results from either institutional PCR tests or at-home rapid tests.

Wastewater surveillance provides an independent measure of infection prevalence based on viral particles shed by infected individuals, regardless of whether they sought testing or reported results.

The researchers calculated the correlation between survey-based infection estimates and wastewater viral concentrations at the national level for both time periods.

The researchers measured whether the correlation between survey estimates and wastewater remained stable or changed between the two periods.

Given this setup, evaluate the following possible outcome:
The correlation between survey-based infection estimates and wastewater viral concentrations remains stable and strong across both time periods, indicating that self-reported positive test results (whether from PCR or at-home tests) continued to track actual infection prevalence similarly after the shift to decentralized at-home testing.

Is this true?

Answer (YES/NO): YES